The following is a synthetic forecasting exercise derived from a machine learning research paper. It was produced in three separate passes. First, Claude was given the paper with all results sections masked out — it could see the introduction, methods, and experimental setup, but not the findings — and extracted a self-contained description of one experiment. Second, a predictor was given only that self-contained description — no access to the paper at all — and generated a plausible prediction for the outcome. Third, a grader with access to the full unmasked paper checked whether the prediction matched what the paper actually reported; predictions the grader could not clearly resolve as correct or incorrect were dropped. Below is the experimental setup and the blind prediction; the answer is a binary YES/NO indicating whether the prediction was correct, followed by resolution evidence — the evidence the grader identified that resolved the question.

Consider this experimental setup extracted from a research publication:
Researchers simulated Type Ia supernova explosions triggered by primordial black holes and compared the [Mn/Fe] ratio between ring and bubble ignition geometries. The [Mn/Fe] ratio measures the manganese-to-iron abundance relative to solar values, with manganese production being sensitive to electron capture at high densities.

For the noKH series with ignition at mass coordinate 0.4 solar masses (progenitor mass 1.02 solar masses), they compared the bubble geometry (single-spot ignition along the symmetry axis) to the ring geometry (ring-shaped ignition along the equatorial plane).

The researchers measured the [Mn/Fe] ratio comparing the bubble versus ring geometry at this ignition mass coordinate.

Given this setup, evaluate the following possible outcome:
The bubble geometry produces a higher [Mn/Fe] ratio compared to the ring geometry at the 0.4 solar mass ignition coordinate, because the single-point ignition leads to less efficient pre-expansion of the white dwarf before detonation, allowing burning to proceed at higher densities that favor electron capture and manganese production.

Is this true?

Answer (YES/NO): YES